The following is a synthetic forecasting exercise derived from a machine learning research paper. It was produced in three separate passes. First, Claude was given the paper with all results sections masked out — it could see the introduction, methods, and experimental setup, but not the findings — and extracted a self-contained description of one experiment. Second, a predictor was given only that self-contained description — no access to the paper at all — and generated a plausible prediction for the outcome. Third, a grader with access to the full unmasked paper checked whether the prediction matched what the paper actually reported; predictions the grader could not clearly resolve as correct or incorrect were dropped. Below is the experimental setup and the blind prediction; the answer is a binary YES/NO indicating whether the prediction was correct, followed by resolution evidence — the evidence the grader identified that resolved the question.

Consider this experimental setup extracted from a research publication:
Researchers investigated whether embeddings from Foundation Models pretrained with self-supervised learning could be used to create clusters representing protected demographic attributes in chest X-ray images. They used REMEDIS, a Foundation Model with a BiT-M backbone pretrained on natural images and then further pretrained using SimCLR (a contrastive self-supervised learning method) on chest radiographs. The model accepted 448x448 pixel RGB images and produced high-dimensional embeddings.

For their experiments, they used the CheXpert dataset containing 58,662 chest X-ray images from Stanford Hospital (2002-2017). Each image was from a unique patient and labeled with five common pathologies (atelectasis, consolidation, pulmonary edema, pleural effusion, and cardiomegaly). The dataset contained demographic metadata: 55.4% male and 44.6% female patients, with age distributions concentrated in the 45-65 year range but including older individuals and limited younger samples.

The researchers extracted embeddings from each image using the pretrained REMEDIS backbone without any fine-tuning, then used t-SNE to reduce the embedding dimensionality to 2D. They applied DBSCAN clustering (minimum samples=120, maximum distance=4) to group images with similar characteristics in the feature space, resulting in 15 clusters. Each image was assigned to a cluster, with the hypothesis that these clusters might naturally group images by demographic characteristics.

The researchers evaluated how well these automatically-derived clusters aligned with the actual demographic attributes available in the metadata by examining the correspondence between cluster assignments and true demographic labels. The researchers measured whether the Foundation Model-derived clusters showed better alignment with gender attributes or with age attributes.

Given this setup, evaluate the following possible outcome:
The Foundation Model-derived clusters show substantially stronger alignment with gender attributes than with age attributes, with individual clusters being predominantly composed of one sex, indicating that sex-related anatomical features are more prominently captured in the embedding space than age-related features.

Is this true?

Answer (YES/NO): YES